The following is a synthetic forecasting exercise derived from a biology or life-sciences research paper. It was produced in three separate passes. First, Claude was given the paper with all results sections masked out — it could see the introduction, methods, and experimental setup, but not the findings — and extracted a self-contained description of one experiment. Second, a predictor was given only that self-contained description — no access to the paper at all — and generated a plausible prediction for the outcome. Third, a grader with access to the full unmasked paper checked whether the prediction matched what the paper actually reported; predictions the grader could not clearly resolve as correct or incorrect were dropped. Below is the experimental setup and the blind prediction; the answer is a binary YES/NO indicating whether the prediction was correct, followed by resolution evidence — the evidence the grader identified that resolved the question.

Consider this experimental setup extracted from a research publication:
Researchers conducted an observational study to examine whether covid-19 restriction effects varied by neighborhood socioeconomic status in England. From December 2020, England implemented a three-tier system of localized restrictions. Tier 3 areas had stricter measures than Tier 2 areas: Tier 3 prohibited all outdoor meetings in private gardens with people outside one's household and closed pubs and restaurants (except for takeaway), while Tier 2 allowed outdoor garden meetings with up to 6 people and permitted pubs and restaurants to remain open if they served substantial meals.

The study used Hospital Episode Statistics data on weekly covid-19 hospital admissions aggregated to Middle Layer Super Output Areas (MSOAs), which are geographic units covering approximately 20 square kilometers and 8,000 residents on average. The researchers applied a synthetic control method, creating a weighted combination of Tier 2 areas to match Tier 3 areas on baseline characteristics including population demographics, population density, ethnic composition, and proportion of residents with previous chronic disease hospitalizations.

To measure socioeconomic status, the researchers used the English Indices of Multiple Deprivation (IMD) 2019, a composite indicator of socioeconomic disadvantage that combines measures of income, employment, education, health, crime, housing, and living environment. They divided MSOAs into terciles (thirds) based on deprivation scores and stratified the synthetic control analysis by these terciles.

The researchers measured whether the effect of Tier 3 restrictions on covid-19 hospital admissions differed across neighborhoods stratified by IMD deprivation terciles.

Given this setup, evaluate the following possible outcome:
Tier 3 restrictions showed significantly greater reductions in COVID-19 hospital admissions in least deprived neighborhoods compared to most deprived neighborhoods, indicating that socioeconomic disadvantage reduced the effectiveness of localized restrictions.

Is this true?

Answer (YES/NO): NO